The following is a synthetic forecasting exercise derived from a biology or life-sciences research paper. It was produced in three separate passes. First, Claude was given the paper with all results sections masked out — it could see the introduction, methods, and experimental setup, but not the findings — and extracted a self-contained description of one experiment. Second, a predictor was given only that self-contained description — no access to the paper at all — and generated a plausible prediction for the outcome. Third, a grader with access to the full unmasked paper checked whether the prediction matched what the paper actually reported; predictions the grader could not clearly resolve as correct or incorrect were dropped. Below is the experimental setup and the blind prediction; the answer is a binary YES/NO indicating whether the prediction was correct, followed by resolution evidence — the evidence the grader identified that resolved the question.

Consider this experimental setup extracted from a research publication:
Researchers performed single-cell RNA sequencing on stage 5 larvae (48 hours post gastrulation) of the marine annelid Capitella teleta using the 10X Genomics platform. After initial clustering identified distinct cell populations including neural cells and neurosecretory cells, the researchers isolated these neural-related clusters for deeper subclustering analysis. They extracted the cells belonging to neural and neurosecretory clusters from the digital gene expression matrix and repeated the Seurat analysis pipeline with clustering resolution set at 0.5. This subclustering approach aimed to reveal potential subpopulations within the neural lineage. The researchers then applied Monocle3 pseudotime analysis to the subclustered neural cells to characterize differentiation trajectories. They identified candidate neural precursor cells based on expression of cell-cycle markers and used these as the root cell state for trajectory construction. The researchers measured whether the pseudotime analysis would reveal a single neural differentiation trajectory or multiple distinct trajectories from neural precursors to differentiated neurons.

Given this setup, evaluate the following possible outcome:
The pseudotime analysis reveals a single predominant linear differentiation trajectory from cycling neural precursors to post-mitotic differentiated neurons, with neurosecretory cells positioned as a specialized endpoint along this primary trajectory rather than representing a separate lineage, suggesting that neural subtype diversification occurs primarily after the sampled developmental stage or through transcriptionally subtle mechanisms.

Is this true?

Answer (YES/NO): NO